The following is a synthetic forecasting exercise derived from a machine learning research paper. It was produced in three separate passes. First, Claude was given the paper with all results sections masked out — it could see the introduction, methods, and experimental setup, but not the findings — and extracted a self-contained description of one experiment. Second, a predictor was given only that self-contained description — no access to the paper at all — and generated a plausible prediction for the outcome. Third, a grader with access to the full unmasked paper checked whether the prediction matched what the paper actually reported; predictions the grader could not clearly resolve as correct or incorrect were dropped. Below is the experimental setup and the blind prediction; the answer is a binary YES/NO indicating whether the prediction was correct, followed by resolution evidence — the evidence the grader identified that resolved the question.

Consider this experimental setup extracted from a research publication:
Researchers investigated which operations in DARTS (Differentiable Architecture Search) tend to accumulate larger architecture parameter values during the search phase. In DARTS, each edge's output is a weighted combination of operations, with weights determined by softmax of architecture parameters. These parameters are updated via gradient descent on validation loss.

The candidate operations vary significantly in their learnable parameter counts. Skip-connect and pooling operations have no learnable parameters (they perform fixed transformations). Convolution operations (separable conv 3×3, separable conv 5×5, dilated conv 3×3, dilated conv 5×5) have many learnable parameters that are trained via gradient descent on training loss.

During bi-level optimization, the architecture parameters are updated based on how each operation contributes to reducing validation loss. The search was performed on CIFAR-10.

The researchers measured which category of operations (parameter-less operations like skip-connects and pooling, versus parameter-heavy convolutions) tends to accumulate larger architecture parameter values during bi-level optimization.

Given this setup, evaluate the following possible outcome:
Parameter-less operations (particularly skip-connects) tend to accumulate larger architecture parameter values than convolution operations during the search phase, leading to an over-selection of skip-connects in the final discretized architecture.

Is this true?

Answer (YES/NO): YES